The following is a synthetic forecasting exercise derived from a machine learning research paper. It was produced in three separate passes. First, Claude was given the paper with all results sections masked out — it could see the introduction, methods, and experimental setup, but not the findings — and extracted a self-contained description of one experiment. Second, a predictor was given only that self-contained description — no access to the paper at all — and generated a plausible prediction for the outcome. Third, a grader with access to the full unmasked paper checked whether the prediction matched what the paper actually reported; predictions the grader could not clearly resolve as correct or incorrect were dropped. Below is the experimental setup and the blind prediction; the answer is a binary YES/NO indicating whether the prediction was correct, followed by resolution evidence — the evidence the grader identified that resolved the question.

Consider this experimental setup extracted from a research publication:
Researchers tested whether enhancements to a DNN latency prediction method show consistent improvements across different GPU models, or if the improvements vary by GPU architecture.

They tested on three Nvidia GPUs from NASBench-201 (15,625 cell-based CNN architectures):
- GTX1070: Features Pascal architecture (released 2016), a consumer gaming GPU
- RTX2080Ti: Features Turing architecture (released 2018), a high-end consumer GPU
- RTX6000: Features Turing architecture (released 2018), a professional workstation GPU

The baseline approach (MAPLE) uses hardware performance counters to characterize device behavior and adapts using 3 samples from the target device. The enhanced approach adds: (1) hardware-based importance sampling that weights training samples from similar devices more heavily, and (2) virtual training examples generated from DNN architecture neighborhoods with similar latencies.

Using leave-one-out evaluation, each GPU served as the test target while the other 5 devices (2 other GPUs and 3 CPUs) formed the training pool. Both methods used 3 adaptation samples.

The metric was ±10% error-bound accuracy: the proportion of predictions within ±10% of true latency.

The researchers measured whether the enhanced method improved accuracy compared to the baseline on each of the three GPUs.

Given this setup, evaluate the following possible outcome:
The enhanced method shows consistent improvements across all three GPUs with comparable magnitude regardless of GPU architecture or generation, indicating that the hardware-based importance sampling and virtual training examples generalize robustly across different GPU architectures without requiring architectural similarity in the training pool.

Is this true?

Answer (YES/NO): NO